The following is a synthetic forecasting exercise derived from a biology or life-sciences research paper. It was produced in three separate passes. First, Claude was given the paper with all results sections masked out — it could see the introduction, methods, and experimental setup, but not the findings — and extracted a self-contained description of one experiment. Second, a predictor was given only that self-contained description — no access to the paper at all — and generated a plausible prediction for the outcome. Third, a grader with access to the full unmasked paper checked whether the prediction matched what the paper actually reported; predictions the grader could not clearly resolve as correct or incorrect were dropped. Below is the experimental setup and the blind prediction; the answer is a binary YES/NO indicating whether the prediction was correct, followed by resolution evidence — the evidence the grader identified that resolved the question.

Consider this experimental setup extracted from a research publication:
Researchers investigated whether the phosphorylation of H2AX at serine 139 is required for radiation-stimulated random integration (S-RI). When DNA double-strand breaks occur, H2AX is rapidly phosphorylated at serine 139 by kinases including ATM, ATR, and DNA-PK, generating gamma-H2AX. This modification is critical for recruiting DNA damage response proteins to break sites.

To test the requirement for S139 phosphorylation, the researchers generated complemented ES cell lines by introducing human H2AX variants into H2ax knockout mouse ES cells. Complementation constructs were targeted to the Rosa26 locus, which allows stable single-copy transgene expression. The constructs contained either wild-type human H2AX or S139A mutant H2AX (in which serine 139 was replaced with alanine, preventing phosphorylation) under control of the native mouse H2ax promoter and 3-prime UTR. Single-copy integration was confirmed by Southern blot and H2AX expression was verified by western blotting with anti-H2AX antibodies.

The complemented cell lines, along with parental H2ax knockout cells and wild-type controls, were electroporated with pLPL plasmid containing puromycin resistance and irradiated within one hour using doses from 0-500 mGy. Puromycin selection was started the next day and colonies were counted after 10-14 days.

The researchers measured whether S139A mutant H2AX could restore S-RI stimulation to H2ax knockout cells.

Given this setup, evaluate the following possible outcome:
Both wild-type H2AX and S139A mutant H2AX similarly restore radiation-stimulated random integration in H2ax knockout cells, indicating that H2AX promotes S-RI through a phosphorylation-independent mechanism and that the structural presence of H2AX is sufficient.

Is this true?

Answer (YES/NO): NO